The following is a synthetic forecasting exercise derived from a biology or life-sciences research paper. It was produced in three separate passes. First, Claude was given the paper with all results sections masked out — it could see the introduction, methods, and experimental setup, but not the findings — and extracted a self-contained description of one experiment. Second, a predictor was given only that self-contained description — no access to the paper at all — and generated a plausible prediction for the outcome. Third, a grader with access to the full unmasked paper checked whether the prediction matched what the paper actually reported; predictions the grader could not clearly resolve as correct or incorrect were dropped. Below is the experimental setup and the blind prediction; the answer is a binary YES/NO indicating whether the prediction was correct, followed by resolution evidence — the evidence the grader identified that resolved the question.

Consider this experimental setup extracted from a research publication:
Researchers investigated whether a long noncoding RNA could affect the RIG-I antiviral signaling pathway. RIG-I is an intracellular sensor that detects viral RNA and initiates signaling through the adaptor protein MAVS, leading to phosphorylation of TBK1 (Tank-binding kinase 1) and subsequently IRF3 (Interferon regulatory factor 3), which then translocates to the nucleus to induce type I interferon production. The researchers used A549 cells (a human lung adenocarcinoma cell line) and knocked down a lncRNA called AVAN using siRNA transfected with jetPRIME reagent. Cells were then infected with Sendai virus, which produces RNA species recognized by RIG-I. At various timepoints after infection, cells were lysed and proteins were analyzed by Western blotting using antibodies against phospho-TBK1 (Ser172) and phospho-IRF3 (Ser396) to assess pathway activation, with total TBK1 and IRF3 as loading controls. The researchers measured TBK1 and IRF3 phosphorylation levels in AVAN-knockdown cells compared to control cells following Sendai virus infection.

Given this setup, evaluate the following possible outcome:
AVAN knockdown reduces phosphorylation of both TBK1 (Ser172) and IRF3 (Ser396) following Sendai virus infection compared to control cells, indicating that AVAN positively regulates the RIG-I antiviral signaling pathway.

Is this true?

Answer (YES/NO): YES